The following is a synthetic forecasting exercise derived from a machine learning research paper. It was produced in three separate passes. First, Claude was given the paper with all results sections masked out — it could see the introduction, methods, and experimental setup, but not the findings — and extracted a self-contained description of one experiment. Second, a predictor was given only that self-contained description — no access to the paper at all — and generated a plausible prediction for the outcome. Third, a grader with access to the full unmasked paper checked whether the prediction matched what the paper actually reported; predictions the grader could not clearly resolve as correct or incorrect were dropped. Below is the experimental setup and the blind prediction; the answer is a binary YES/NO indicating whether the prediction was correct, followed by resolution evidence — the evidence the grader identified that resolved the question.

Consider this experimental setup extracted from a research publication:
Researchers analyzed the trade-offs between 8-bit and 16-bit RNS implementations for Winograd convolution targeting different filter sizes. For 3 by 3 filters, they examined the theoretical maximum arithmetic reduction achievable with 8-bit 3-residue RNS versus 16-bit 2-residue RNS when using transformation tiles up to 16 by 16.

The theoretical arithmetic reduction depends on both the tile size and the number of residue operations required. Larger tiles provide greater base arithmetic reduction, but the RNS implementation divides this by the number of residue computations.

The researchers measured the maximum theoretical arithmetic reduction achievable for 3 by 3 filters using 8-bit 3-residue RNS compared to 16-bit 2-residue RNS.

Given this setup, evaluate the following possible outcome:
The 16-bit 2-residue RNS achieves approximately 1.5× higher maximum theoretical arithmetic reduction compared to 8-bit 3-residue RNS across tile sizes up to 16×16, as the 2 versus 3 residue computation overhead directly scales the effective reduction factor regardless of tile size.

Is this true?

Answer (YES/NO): YES